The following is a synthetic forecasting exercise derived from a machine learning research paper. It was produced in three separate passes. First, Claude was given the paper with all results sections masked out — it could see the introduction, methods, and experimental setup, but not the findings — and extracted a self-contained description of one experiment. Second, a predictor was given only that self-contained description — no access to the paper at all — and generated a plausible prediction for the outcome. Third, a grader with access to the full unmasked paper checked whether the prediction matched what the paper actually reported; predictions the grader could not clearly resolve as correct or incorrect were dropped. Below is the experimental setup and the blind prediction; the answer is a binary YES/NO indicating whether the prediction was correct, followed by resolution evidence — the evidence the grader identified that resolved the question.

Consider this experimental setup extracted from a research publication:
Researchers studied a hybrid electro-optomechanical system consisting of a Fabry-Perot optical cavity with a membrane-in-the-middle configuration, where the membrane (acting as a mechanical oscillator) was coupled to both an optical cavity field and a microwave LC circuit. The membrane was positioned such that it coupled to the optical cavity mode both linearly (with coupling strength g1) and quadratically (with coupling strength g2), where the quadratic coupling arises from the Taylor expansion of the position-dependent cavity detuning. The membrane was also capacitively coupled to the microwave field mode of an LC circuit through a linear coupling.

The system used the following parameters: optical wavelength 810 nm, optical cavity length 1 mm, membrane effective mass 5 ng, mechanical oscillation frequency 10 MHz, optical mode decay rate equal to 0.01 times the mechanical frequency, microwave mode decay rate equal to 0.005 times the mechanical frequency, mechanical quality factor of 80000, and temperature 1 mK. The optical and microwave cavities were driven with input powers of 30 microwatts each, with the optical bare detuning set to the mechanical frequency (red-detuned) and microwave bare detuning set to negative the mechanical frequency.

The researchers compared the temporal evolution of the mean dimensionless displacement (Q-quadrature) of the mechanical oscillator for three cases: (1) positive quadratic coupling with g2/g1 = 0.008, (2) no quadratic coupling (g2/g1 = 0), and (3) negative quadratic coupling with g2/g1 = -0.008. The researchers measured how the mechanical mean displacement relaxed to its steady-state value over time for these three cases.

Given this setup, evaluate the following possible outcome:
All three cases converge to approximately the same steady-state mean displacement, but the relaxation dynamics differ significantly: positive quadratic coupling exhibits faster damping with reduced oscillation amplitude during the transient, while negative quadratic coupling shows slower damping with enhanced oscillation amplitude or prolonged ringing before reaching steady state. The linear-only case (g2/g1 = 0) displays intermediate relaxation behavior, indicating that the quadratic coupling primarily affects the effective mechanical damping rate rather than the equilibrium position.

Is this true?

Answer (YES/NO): NO